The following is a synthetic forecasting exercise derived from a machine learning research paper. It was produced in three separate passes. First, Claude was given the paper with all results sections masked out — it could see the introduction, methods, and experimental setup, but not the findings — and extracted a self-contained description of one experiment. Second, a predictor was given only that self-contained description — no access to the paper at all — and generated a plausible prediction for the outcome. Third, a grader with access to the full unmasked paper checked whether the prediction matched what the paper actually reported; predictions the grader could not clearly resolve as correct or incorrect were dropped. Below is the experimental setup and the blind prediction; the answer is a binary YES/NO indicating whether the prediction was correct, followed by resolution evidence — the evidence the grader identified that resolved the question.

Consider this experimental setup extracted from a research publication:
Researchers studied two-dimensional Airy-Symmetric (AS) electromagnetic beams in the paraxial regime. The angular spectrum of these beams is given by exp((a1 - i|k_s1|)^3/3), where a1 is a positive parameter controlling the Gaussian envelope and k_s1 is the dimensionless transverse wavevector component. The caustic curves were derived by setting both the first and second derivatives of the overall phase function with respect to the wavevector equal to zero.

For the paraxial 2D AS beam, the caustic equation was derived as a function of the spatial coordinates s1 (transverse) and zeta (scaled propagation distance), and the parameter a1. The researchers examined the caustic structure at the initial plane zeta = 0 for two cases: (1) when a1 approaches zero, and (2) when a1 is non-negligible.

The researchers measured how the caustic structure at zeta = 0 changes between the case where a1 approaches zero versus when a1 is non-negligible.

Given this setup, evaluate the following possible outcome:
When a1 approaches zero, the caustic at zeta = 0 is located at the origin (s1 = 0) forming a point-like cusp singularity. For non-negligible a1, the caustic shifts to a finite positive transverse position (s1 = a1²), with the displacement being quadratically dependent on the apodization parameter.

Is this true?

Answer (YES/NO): NO